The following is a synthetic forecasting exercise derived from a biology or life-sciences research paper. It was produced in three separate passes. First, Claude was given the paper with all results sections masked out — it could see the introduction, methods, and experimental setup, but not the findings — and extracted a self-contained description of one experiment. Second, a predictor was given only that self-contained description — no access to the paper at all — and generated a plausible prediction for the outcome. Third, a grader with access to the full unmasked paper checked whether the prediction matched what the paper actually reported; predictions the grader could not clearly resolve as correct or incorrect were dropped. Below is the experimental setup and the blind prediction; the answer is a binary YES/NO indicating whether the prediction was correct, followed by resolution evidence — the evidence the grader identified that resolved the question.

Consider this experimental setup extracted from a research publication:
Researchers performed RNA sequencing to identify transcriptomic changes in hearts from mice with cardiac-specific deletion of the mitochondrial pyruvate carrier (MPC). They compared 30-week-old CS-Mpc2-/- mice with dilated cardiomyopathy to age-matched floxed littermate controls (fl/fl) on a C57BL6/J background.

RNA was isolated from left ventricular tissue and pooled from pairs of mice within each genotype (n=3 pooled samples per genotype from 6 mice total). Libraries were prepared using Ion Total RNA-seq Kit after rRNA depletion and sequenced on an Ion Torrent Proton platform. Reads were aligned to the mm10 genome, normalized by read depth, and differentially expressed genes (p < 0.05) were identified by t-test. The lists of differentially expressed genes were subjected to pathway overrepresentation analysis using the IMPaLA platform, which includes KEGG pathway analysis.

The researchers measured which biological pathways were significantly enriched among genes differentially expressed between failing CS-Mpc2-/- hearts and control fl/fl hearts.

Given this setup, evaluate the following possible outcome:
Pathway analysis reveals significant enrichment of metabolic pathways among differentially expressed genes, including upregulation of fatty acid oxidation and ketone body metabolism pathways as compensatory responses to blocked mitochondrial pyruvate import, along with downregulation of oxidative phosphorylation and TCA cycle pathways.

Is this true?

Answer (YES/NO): NO